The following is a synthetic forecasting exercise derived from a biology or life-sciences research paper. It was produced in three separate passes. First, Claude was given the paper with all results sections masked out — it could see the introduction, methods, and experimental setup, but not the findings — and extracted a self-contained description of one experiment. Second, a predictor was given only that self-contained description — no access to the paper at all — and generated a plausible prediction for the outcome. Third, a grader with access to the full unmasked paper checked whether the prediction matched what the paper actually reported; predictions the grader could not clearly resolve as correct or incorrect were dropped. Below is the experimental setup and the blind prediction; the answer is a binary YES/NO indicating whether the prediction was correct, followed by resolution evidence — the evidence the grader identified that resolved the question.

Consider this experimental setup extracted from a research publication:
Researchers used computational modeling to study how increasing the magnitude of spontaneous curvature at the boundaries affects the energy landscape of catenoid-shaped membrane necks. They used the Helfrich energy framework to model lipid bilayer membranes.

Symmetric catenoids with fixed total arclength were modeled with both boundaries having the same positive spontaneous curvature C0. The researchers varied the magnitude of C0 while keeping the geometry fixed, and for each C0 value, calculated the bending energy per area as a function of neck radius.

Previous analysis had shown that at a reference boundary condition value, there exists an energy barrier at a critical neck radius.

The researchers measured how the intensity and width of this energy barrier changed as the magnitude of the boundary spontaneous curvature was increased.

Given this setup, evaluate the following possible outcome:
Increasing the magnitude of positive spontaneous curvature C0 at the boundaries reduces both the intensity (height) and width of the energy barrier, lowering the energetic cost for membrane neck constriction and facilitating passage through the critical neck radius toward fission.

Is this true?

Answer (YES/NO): NO